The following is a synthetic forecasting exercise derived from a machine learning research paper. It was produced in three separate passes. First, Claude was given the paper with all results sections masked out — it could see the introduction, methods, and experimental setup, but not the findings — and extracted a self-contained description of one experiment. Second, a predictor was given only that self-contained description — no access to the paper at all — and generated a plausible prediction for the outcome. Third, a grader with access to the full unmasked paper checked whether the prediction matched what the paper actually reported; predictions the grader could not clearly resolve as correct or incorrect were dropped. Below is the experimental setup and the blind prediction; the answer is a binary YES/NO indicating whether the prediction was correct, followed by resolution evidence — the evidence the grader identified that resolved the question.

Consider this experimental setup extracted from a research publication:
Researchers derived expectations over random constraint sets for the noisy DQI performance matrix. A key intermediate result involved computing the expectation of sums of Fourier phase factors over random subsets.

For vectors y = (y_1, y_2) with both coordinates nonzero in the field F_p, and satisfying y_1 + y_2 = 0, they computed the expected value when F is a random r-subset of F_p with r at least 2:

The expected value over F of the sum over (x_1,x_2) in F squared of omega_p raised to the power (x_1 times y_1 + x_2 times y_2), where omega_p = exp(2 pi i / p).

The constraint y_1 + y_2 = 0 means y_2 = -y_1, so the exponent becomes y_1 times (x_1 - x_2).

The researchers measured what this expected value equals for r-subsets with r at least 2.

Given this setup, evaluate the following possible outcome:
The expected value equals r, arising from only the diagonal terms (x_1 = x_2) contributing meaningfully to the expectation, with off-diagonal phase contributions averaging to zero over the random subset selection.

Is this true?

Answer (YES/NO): NO